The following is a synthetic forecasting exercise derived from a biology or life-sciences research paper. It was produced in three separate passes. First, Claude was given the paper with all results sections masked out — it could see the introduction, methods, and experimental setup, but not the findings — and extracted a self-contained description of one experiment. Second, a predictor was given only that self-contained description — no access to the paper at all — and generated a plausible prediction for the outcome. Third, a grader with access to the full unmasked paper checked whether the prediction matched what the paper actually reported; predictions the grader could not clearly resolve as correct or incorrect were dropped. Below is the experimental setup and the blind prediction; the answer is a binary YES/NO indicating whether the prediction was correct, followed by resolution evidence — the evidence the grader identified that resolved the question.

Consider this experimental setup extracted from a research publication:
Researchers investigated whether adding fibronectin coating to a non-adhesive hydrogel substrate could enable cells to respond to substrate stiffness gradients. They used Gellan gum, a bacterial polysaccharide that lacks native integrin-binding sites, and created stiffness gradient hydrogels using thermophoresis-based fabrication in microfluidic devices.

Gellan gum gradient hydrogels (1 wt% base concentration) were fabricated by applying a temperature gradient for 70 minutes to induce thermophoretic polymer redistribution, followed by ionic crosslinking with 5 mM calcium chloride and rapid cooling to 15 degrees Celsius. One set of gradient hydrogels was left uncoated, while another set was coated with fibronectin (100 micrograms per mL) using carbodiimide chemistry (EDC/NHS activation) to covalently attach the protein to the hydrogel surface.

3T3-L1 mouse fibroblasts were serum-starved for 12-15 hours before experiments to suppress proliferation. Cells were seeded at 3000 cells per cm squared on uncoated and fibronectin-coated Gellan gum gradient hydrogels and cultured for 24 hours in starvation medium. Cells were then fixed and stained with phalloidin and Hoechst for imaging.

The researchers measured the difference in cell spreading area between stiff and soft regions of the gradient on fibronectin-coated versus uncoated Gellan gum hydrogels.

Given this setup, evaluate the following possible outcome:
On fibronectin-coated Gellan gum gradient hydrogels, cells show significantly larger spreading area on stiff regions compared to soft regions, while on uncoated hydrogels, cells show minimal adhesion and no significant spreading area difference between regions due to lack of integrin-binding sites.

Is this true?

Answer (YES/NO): NO